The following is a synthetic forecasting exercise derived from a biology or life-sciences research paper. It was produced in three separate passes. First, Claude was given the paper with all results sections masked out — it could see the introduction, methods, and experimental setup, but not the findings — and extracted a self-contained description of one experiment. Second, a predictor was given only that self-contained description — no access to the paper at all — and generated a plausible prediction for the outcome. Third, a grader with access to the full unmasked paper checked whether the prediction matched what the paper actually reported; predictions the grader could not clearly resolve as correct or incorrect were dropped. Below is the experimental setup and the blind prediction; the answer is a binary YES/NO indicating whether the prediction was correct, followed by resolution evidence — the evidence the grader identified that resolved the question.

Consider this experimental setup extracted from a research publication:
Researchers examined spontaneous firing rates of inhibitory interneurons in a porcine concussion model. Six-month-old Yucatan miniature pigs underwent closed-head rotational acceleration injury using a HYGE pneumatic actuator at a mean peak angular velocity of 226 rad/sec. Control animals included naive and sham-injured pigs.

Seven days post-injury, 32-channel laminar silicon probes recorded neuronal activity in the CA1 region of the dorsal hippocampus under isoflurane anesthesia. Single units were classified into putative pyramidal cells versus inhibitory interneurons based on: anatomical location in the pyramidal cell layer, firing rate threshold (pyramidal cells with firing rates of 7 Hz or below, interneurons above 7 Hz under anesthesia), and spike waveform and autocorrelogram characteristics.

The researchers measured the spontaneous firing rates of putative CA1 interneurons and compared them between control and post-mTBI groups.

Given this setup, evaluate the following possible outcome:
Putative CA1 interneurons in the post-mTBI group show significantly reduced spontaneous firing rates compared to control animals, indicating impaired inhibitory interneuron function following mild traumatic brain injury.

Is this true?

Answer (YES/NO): YES